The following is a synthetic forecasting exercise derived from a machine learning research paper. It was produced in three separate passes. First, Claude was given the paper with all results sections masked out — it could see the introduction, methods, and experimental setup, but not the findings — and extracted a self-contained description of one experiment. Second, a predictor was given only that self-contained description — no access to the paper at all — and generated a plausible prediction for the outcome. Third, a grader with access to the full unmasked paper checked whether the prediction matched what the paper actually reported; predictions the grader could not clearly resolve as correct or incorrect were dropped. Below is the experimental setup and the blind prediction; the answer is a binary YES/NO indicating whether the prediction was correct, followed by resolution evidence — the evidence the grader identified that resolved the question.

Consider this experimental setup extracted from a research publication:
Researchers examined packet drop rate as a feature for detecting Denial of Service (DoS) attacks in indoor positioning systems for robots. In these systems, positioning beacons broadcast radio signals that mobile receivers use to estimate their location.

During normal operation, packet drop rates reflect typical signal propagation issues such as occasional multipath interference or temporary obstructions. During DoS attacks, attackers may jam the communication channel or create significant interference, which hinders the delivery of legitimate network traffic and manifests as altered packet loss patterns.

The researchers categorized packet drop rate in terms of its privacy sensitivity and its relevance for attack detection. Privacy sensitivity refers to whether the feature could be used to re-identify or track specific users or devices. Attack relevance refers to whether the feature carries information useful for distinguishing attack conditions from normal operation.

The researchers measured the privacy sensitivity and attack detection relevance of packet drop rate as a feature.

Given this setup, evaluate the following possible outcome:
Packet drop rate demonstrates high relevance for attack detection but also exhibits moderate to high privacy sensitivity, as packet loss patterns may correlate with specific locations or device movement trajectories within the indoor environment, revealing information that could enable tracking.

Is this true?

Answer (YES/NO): NO